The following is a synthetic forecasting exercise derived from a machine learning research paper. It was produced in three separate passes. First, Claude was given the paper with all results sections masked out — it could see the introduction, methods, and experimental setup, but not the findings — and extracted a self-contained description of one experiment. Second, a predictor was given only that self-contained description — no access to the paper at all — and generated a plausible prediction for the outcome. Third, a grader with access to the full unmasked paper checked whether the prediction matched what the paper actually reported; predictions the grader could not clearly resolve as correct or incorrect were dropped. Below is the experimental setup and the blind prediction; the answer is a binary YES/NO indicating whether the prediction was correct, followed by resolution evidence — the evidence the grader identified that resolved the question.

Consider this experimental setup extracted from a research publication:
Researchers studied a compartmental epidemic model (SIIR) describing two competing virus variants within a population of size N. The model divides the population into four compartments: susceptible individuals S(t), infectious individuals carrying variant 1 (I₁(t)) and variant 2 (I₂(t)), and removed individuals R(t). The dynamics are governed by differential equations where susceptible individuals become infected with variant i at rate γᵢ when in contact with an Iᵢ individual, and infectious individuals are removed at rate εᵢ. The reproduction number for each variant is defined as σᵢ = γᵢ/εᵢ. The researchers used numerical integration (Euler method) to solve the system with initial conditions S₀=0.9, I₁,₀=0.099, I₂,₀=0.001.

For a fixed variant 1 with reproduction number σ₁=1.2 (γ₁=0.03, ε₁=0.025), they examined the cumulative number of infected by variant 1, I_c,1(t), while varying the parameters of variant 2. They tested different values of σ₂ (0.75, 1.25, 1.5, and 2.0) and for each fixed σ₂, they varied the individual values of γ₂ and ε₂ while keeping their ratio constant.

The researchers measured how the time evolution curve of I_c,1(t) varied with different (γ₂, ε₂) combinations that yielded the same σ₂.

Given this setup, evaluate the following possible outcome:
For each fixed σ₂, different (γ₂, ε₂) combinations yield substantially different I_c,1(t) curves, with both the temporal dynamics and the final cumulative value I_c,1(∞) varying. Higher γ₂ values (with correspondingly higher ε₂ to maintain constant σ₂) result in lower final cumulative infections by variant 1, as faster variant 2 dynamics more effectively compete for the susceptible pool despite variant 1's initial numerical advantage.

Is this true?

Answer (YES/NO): NO